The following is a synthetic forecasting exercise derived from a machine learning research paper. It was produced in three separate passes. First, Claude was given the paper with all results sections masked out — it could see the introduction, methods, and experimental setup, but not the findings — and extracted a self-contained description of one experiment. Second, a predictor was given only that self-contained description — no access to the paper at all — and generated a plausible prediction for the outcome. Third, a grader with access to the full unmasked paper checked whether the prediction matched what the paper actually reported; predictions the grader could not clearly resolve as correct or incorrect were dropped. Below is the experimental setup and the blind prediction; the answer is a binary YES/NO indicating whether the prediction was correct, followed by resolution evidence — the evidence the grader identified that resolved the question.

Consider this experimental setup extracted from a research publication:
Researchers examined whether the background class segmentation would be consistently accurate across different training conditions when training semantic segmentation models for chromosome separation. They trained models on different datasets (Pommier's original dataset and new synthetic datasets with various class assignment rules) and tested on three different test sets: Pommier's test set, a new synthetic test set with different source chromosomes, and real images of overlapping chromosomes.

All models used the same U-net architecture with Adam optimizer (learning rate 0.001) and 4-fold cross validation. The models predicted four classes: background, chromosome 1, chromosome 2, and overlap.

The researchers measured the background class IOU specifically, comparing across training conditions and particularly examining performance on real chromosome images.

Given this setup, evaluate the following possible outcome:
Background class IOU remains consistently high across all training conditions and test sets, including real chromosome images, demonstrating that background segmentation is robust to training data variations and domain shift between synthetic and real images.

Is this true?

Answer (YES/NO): NO